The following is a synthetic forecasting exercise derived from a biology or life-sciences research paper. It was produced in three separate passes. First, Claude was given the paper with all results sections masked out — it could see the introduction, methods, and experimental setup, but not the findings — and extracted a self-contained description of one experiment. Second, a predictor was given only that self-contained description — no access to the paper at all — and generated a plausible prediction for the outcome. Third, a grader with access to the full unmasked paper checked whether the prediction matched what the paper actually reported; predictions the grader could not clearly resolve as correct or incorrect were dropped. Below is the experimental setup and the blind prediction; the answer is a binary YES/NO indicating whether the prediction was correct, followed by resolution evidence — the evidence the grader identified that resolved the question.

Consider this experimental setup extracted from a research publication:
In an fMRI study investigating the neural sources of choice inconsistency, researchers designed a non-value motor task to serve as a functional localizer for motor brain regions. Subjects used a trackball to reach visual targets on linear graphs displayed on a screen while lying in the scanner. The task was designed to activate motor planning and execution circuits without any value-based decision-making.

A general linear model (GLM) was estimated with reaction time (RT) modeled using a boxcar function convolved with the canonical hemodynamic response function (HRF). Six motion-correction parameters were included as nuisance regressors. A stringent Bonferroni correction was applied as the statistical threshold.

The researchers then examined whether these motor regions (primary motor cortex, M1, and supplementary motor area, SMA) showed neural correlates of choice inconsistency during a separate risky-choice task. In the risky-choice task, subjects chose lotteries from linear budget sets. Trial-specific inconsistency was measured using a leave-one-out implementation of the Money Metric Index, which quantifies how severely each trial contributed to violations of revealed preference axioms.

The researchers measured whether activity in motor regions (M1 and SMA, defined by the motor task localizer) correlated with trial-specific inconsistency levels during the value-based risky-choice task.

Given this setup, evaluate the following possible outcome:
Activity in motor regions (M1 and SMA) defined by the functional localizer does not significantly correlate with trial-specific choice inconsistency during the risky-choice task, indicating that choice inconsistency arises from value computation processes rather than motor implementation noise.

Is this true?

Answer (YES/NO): NO